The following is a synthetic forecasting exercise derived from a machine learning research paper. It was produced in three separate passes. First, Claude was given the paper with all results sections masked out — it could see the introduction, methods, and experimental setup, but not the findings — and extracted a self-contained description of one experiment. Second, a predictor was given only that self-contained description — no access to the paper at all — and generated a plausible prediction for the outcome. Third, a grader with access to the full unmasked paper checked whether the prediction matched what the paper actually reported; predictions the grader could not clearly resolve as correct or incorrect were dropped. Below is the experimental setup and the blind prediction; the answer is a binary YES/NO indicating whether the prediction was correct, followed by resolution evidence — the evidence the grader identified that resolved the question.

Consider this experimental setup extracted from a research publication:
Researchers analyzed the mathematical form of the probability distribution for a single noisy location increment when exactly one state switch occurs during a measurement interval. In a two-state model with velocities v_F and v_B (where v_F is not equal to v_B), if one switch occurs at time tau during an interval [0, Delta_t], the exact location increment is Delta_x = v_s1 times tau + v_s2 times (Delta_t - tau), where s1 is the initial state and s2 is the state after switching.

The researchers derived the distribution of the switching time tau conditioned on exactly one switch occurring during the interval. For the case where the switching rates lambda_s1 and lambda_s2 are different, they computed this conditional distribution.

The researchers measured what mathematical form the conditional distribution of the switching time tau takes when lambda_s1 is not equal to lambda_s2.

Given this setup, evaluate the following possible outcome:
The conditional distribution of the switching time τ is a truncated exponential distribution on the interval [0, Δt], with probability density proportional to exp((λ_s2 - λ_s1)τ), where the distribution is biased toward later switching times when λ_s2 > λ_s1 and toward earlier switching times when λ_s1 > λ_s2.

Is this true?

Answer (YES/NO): YES